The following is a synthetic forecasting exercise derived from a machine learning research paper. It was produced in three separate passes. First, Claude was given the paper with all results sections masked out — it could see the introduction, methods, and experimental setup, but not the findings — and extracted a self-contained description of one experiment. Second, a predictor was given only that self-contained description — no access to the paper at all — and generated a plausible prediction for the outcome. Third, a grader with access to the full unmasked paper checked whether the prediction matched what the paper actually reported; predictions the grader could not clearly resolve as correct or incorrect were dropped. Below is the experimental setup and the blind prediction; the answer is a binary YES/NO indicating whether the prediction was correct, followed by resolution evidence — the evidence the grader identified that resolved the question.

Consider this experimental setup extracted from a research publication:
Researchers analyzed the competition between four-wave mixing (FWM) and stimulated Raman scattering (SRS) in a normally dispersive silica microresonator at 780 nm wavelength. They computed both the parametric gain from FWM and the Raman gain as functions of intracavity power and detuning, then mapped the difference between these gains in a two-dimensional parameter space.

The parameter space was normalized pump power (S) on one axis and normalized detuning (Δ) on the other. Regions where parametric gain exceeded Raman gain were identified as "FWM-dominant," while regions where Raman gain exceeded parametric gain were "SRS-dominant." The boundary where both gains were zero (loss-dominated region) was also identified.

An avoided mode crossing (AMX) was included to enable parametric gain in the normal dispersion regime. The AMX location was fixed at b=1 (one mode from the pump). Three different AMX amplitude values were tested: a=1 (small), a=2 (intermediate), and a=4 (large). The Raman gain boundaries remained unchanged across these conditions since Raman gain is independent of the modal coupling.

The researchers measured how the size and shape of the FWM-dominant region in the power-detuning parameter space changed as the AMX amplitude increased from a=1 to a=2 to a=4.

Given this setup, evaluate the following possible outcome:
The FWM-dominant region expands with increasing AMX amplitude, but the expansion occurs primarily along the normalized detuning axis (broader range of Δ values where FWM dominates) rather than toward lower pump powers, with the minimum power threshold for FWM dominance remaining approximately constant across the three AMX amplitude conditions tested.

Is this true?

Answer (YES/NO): NO